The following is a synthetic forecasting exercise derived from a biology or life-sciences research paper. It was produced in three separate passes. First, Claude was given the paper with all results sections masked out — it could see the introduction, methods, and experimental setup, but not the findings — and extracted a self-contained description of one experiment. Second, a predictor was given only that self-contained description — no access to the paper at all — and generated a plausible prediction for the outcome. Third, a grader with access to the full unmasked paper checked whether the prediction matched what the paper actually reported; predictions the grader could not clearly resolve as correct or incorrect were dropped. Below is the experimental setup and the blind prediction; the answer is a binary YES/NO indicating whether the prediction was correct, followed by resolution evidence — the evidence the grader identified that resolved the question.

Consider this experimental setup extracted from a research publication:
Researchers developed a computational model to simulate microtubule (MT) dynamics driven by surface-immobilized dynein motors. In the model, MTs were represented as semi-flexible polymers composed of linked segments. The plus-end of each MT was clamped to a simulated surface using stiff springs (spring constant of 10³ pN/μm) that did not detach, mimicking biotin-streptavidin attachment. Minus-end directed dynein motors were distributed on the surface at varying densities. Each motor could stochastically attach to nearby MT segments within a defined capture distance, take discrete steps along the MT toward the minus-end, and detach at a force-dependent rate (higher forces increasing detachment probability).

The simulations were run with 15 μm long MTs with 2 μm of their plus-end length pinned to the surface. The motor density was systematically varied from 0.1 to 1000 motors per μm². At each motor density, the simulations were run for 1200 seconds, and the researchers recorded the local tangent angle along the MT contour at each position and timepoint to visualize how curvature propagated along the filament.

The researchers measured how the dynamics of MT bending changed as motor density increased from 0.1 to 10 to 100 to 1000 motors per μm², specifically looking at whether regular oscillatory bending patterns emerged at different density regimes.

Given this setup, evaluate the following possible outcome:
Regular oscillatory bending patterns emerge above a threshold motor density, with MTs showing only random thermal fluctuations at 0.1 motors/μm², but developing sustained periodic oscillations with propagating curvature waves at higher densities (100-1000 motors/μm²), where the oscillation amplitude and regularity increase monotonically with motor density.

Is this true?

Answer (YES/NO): NO